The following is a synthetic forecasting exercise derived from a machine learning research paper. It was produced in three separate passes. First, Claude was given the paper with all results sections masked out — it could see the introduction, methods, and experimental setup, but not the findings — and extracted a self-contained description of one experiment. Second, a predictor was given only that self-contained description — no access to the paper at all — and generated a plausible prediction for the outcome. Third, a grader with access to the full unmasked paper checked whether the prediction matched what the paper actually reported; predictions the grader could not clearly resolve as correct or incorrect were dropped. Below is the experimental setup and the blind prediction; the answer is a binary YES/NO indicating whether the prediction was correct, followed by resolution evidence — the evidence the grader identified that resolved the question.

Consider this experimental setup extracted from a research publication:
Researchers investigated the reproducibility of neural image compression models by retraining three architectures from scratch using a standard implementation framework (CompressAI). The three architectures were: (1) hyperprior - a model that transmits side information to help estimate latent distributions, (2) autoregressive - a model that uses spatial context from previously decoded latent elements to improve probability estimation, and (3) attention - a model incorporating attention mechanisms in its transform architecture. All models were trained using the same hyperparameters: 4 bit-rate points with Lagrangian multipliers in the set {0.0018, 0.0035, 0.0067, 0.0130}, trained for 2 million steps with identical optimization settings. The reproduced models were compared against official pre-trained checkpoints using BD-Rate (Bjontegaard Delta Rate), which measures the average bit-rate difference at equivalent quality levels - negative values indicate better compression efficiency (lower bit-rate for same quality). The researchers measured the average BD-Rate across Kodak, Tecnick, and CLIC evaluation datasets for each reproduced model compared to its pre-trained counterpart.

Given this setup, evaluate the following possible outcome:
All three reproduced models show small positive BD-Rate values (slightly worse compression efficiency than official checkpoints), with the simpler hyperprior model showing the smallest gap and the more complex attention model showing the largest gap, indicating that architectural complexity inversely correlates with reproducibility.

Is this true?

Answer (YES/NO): NO